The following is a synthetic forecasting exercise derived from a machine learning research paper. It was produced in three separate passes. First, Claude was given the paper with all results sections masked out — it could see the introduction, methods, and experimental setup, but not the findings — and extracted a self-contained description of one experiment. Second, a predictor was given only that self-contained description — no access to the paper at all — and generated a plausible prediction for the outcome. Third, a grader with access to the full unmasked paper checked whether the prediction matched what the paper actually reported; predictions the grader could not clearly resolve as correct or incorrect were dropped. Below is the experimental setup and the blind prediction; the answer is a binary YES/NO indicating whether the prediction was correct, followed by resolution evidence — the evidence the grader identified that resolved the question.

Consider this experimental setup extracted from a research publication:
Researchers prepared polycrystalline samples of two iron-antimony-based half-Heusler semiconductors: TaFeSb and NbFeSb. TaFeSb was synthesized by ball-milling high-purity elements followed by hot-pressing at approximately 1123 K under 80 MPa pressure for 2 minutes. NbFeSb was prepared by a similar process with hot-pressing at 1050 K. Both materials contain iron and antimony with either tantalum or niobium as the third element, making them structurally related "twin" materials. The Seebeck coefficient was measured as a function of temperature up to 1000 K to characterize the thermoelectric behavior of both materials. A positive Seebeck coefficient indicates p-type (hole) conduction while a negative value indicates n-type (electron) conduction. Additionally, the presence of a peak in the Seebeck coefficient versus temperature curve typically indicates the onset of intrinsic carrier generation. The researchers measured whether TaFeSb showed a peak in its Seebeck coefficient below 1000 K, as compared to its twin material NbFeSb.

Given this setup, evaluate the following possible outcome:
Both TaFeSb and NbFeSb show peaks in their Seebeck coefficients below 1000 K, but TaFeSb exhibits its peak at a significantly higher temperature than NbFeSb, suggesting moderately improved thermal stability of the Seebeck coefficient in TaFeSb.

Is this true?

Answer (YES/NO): NO